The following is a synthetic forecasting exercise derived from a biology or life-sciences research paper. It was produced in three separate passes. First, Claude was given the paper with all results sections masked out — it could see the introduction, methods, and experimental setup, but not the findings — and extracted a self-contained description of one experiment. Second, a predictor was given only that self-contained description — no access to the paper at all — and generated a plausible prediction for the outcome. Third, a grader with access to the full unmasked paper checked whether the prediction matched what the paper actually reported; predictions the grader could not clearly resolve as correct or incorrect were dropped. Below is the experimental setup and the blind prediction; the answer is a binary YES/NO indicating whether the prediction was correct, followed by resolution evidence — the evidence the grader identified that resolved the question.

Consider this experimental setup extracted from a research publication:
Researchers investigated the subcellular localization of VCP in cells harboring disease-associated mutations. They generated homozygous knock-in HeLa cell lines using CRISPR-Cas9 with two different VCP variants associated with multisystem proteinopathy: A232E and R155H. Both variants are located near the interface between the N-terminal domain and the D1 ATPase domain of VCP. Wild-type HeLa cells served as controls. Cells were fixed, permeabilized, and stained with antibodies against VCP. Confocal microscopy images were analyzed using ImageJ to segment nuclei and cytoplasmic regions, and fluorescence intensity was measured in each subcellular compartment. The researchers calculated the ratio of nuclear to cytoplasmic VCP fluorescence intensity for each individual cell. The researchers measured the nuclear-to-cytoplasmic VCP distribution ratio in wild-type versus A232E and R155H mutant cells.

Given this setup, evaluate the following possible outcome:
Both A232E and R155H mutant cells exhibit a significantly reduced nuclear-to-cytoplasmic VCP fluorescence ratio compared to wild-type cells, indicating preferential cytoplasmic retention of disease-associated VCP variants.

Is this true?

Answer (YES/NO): YES